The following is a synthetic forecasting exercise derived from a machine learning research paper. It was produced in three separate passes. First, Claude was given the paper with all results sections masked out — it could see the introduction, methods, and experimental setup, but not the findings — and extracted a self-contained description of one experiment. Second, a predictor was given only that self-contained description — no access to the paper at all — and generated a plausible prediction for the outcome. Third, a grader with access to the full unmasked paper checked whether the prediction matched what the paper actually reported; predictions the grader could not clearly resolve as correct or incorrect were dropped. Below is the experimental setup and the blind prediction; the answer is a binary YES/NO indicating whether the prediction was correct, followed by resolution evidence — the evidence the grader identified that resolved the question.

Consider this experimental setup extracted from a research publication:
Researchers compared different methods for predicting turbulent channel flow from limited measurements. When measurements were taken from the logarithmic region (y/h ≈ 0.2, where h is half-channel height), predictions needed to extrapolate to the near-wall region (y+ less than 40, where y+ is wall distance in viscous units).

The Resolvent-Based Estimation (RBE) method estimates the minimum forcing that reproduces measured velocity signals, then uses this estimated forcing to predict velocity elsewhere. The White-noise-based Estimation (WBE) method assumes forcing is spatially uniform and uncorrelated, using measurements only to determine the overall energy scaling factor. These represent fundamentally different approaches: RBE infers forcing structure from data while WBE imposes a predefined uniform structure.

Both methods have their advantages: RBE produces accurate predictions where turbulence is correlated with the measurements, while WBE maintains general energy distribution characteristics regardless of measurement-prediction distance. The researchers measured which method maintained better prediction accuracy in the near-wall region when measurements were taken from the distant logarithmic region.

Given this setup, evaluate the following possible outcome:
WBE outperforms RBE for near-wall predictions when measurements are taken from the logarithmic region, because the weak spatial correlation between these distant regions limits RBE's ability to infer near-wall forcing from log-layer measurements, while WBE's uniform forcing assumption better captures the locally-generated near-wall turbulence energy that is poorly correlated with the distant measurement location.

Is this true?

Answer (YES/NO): NO